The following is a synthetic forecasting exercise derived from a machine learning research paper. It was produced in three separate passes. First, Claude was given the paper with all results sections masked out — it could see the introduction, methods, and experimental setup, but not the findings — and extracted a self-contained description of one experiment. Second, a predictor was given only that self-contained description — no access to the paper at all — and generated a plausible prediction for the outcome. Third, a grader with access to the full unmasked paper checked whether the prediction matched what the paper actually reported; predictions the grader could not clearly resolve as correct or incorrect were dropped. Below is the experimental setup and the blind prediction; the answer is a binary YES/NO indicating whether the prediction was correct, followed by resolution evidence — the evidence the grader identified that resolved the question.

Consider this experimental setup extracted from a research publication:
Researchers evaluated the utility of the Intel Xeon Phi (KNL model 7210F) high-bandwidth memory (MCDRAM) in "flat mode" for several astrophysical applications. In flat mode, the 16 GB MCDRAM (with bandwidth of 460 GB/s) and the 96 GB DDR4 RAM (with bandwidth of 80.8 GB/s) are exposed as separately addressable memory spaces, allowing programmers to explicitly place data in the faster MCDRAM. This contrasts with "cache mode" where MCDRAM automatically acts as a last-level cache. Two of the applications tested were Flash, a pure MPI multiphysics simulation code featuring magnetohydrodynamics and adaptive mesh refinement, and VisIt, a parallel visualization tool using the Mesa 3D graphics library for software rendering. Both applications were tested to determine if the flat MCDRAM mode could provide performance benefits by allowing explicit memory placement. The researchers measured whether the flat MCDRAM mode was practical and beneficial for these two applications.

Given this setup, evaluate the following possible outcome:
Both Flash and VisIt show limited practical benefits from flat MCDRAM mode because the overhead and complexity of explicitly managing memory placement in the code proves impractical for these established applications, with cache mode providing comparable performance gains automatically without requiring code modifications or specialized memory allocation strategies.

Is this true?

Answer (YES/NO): NO